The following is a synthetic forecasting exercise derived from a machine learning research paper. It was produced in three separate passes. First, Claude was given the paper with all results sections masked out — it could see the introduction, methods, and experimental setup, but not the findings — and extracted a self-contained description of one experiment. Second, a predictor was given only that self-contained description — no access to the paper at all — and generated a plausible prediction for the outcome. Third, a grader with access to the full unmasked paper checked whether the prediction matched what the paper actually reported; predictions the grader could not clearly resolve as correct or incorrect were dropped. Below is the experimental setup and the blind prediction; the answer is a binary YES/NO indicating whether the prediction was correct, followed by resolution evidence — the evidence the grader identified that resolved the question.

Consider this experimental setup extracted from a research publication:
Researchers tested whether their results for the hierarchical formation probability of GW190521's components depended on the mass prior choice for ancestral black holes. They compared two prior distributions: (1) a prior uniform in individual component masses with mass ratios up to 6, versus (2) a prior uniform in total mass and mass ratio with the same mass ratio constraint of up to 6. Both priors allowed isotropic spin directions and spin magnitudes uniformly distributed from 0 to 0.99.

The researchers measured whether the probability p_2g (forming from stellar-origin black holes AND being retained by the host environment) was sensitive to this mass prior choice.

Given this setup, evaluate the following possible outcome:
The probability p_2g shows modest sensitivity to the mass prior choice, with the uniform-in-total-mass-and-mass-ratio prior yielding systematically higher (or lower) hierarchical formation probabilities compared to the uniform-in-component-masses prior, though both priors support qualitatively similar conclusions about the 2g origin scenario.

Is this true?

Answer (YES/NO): NO